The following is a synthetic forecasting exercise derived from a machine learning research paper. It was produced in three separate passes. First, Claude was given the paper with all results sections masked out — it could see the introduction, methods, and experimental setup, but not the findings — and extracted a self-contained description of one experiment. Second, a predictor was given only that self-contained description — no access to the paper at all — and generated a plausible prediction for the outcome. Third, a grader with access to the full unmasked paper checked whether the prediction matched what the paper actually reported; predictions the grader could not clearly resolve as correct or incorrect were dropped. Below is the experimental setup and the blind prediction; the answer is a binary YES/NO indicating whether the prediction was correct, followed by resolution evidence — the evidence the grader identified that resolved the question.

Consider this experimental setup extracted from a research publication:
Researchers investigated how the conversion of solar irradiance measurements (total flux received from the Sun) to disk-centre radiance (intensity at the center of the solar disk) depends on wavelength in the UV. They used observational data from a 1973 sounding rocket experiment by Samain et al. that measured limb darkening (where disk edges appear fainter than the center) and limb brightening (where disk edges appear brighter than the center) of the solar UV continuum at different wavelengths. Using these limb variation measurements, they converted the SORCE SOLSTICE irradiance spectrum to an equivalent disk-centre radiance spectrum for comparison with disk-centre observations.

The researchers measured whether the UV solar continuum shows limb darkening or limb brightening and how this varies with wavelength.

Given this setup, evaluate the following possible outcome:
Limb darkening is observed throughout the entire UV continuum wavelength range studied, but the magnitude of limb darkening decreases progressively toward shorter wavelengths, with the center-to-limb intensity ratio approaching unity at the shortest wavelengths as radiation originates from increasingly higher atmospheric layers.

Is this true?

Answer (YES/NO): NO